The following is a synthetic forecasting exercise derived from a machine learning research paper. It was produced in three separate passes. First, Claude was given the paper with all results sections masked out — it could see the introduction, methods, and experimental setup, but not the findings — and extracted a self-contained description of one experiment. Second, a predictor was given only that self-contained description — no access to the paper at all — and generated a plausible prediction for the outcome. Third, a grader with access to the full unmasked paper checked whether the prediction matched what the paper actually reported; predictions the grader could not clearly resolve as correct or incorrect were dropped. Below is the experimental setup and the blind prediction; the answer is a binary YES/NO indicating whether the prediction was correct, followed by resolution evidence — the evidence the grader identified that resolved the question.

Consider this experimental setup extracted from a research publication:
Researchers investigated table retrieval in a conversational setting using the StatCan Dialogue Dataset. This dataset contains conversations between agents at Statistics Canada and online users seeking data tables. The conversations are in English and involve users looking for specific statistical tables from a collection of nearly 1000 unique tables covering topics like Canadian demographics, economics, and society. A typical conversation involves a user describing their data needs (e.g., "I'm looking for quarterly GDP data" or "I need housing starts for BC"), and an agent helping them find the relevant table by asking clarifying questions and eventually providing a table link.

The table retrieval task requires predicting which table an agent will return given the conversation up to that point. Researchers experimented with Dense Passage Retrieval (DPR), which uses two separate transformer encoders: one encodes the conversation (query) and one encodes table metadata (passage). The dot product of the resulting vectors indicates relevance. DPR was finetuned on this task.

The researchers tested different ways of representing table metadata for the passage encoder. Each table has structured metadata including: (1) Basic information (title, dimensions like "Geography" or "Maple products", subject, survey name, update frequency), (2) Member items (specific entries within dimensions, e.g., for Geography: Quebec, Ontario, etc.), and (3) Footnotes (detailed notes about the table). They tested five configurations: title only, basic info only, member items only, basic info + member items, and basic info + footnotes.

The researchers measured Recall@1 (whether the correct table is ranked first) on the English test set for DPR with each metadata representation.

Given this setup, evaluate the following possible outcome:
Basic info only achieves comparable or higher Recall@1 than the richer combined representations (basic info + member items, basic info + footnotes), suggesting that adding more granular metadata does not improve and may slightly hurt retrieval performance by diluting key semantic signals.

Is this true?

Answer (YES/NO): NO